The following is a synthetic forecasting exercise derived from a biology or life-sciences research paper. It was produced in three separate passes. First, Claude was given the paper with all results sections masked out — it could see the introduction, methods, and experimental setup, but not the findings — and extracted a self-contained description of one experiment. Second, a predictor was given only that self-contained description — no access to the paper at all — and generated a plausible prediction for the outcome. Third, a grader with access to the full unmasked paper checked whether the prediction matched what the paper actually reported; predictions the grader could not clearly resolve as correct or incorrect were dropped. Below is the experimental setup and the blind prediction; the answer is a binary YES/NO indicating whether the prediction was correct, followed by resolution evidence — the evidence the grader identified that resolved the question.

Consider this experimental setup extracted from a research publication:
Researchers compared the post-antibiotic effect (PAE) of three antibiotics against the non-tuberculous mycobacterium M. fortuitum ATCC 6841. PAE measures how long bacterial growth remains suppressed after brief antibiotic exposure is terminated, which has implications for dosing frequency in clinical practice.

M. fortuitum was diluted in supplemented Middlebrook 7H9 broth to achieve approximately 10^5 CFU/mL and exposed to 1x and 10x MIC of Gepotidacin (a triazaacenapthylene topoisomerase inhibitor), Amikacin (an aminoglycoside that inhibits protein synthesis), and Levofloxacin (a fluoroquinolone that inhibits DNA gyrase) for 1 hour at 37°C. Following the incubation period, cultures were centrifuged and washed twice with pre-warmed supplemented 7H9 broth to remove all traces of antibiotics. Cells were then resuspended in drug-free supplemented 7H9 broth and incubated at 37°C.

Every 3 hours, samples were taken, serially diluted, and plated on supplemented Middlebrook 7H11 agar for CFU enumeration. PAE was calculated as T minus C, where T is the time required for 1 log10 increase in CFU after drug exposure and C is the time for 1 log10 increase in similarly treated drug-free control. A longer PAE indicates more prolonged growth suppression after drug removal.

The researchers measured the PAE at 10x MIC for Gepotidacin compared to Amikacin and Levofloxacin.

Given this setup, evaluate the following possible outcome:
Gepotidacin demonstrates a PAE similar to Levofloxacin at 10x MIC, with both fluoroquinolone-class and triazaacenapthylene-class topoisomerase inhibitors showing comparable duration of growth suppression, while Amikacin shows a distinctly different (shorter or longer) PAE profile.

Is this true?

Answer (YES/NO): NO